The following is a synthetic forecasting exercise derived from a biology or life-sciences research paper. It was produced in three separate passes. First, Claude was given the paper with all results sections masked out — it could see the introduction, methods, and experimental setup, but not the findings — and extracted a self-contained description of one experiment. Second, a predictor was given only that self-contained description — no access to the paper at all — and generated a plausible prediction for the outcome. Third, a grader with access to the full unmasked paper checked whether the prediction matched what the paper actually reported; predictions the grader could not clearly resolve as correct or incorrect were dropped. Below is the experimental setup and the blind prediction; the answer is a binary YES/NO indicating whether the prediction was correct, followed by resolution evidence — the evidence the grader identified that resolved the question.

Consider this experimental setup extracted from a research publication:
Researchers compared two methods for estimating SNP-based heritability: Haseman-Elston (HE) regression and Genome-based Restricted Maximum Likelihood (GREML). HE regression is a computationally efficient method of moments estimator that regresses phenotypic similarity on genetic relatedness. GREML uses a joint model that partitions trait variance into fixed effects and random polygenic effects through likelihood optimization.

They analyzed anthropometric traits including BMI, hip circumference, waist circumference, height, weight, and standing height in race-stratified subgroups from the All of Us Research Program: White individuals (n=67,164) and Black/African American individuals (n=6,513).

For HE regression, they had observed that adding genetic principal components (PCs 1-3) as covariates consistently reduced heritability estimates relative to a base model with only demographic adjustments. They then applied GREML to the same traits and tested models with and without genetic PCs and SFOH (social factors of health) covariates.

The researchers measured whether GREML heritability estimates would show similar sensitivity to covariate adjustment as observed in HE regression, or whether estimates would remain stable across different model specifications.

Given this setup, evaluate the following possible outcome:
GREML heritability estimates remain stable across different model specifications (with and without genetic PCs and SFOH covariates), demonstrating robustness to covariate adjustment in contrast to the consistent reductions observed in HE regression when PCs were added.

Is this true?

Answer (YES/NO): YES